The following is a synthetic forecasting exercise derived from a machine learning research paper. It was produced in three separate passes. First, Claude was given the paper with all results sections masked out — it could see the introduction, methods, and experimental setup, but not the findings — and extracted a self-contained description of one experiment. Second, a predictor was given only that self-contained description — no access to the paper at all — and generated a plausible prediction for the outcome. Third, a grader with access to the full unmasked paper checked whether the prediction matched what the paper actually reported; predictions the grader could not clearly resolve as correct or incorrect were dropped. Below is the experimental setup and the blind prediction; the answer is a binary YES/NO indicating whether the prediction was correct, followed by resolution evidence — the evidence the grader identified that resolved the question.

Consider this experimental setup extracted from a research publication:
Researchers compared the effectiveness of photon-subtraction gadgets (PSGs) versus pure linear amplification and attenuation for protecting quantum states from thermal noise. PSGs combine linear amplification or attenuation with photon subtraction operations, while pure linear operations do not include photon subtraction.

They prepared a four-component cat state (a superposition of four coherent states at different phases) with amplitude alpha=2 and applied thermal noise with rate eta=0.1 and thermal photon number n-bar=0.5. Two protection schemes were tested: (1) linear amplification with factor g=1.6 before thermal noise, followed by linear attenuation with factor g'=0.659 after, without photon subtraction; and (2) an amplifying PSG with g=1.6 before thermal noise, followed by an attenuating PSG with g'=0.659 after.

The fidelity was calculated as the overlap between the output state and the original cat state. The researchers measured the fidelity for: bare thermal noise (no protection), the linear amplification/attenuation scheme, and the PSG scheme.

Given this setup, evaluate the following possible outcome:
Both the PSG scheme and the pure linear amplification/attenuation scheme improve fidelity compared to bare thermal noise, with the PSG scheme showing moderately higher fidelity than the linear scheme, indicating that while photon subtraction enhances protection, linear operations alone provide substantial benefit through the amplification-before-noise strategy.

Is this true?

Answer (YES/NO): NO